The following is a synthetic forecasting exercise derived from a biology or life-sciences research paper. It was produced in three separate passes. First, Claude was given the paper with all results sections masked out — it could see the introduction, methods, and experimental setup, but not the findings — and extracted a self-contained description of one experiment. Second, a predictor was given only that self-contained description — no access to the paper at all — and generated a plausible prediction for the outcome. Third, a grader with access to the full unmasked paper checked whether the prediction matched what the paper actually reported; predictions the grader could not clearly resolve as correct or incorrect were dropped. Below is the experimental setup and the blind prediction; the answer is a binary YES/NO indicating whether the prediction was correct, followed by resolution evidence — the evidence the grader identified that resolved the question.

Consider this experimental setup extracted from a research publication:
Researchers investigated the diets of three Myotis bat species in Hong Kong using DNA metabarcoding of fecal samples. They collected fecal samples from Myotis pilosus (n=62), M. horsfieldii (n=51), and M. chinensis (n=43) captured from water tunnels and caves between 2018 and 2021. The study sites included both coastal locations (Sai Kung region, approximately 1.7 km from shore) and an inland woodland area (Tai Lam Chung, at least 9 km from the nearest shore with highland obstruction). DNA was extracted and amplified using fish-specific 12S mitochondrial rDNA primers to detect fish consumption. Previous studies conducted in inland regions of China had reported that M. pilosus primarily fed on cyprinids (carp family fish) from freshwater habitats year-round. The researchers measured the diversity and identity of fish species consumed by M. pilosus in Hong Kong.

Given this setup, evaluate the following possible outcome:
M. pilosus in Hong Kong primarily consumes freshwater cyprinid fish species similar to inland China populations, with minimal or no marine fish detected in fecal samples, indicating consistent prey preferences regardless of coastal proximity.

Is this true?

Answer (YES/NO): NO